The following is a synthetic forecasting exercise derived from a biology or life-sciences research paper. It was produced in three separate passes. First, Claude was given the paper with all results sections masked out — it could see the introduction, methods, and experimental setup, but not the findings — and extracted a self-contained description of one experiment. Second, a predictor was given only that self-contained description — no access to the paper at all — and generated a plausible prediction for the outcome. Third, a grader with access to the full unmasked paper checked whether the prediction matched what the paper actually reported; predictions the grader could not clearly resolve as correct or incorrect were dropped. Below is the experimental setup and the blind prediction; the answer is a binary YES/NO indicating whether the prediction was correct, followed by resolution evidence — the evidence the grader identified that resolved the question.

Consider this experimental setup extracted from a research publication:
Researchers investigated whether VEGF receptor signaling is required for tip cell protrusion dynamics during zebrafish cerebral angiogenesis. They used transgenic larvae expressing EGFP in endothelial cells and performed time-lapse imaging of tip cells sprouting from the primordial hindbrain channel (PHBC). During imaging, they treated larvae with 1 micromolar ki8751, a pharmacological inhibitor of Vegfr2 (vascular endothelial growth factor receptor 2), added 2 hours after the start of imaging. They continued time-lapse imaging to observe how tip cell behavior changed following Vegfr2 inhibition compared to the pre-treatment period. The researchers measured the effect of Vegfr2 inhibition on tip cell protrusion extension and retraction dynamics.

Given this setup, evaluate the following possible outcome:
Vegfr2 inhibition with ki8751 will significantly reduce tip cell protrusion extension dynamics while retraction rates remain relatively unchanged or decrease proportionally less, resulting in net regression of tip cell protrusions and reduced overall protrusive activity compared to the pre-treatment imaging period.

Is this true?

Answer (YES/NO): YES